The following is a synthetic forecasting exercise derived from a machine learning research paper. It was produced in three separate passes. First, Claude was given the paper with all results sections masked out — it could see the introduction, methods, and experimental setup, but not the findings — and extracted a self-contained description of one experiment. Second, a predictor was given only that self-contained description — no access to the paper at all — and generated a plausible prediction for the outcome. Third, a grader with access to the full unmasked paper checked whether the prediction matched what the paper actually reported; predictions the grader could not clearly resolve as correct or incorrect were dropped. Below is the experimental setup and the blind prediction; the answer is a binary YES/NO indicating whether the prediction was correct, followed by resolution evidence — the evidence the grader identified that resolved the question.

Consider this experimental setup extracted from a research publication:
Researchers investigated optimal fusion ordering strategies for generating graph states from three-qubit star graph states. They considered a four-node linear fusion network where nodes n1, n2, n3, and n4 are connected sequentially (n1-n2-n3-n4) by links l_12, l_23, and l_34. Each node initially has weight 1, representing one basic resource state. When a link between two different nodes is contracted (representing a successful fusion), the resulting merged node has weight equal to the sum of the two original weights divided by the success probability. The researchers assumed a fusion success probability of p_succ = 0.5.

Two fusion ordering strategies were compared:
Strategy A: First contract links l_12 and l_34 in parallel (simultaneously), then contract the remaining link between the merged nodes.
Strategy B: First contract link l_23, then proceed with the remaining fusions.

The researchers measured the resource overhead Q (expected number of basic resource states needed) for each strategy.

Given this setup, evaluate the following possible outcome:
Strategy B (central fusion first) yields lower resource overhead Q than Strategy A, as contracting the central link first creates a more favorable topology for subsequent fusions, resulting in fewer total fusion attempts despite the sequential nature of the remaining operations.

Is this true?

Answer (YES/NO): NO